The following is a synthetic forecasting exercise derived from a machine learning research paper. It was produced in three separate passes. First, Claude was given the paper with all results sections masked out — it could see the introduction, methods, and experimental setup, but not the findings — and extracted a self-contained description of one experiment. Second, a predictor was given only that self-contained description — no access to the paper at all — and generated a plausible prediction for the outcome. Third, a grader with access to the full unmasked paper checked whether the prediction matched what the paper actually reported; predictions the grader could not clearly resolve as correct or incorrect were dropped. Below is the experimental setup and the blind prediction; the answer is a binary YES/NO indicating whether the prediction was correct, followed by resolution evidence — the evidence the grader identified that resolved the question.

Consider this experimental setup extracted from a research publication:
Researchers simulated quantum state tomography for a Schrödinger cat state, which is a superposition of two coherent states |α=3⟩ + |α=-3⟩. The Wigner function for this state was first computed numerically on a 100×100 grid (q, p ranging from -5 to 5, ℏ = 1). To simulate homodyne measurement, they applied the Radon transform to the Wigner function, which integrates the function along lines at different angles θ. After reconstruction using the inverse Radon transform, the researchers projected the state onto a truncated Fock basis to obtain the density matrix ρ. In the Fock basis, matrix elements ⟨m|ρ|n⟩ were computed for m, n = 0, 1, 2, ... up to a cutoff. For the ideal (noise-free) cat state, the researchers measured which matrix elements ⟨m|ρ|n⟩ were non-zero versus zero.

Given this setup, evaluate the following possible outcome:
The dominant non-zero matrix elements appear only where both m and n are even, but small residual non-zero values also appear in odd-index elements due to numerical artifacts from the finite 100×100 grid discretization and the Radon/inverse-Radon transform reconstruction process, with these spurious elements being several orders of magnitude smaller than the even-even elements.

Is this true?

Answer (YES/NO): NO